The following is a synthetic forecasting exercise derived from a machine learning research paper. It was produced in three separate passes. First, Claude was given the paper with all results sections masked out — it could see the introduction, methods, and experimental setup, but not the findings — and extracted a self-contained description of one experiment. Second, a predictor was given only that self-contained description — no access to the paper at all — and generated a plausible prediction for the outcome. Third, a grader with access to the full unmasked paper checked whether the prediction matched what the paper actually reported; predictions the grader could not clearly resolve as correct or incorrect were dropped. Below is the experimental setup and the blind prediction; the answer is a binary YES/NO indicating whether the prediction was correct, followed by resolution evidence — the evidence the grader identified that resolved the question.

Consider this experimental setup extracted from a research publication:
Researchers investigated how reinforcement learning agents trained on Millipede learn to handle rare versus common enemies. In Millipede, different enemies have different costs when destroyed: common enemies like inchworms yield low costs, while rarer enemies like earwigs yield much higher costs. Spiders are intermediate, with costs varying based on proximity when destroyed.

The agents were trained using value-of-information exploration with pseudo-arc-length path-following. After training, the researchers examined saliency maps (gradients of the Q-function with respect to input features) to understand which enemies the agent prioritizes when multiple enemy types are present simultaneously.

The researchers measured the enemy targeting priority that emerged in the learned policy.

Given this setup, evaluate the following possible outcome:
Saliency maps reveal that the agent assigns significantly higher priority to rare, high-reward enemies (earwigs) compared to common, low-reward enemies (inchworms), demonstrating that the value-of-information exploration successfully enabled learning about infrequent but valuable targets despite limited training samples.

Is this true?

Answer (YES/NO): YES